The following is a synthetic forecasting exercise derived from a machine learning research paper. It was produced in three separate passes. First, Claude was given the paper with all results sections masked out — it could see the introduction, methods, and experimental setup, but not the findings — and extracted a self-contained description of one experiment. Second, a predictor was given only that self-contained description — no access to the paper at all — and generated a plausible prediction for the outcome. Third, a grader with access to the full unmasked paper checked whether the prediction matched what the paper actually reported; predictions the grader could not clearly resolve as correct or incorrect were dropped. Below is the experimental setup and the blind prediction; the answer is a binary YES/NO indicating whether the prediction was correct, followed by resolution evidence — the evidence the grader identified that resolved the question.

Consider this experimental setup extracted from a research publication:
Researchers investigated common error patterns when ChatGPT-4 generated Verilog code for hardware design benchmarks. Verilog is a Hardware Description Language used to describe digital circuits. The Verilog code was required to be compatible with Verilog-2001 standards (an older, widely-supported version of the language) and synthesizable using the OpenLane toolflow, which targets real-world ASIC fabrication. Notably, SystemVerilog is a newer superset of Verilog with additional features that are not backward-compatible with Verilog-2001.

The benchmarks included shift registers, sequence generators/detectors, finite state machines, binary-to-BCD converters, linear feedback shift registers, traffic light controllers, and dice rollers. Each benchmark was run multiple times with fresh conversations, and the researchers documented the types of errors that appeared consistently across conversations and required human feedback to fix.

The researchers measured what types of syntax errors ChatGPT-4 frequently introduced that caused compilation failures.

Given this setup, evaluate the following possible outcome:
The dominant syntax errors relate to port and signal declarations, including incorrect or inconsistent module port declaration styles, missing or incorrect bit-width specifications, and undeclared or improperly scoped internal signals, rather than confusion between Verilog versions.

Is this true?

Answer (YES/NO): NO